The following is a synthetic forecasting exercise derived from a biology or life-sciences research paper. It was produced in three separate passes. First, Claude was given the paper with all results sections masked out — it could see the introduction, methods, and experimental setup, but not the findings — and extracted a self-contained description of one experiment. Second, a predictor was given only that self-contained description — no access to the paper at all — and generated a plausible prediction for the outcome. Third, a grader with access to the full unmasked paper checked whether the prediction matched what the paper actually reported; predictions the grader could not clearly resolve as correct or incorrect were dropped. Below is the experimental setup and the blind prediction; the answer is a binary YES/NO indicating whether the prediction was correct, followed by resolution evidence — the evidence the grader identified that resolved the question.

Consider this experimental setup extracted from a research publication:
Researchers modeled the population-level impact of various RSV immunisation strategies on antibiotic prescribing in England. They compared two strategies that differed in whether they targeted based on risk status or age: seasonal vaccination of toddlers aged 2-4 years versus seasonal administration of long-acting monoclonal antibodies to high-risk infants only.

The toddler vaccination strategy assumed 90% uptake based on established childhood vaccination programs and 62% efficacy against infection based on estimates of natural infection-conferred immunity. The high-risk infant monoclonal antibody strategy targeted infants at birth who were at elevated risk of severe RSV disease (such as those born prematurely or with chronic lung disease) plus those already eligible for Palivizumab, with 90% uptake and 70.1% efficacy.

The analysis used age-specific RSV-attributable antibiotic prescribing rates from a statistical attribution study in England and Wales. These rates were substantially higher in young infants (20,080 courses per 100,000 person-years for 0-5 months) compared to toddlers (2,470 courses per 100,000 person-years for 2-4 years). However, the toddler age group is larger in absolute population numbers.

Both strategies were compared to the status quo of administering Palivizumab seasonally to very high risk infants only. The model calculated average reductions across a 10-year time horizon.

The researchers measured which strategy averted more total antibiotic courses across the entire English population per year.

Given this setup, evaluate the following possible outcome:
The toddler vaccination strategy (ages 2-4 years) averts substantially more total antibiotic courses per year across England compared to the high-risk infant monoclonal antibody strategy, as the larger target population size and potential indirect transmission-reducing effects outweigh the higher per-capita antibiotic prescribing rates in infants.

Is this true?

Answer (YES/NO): YES